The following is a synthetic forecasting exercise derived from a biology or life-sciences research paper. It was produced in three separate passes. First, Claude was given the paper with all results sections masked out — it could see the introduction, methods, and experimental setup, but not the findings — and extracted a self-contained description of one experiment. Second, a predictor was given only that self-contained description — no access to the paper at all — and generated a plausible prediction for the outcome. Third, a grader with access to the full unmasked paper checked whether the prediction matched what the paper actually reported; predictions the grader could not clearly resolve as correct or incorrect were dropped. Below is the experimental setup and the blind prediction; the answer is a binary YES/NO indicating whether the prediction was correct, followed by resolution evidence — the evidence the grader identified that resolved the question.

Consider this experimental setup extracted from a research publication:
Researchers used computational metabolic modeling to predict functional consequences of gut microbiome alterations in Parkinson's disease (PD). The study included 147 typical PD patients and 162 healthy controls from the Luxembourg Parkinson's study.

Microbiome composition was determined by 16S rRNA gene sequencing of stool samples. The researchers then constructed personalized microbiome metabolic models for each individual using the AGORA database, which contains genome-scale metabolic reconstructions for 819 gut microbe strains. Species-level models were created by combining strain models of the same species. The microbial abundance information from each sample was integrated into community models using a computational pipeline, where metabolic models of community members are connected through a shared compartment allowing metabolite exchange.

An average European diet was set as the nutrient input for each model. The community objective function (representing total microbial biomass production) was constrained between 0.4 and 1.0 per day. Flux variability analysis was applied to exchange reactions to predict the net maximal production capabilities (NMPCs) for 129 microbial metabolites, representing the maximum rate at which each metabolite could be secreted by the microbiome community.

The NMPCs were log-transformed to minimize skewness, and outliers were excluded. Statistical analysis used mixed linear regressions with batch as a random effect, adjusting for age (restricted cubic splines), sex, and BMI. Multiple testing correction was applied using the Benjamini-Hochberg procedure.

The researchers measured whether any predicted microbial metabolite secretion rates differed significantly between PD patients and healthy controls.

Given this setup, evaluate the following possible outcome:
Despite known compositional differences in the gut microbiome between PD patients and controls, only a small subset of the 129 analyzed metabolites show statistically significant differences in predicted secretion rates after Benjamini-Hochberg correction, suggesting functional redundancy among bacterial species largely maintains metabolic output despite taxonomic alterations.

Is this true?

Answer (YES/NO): NO